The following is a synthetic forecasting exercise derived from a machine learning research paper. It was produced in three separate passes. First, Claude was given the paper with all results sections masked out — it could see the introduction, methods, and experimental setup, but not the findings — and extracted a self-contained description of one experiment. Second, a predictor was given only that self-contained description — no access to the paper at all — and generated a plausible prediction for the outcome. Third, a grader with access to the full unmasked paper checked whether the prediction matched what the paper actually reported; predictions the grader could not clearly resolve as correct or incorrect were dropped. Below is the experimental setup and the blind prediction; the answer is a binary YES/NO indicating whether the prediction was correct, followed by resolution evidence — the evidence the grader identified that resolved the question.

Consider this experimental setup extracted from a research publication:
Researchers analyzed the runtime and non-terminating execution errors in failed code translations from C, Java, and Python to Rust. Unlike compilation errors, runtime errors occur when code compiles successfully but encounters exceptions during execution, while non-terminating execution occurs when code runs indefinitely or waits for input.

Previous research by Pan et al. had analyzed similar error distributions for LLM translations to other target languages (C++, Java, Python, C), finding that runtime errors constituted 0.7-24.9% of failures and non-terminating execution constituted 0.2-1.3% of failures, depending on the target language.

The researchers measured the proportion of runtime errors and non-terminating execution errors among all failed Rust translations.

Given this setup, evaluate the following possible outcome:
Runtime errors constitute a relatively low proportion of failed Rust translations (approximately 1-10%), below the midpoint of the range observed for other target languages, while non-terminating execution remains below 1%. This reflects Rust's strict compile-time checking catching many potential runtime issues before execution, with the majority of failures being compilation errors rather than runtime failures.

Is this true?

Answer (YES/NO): NO